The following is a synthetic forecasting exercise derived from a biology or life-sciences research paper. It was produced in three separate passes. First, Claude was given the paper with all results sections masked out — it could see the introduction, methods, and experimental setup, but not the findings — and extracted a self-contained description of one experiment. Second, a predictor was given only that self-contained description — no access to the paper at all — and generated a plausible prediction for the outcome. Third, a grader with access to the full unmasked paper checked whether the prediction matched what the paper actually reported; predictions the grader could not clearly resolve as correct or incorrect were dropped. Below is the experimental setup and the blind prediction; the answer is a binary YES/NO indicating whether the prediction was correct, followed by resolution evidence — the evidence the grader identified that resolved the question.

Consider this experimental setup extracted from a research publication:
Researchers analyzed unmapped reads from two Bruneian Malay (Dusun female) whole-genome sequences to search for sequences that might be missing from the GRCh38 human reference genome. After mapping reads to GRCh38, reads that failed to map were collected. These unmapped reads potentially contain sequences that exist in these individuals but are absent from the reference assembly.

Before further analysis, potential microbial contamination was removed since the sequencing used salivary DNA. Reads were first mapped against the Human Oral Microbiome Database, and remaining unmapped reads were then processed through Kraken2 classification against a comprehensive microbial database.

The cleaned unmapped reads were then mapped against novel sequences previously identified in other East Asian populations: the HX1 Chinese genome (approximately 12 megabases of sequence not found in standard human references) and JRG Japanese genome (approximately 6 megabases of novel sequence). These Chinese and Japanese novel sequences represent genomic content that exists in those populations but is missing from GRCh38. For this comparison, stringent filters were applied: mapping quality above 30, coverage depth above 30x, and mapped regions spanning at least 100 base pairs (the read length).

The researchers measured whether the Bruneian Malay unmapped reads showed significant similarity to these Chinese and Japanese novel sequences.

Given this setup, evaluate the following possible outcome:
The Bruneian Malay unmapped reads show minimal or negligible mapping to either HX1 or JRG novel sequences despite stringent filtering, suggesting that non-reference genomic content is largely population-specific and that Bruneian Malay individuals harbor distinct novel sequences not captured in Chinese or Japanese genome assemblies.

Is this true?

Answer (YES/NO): NO